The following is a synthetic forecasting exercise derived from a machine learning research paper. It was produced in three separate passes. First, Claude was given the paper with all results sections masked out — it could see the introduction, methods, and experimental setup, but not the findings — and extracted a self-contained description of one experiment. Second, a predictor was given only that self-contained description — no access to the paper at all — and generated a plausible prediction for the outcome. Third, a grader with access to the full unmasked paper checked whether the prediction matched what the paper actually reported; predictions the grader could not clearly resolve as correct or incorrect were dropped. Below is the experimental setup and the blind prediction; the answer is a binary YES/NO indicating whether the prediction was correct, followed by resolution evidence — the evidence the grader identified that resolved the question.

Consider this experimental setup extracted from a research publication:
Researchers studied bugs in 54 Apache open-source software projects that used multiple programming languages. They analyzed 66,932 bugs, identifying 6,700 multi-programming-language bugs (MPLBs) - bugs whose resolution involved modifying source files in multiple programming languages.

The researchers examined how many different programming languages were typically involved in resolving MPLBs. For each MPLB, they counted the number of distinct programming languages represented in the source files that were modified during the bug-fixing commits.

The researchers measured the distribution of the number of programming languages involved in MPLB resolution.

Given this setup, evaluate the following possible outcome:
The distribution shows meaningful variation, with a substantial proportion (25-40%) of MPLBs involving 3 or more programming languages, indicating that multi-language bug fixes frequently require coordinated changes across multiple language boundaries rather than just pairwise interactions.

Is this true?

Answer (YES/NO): NO